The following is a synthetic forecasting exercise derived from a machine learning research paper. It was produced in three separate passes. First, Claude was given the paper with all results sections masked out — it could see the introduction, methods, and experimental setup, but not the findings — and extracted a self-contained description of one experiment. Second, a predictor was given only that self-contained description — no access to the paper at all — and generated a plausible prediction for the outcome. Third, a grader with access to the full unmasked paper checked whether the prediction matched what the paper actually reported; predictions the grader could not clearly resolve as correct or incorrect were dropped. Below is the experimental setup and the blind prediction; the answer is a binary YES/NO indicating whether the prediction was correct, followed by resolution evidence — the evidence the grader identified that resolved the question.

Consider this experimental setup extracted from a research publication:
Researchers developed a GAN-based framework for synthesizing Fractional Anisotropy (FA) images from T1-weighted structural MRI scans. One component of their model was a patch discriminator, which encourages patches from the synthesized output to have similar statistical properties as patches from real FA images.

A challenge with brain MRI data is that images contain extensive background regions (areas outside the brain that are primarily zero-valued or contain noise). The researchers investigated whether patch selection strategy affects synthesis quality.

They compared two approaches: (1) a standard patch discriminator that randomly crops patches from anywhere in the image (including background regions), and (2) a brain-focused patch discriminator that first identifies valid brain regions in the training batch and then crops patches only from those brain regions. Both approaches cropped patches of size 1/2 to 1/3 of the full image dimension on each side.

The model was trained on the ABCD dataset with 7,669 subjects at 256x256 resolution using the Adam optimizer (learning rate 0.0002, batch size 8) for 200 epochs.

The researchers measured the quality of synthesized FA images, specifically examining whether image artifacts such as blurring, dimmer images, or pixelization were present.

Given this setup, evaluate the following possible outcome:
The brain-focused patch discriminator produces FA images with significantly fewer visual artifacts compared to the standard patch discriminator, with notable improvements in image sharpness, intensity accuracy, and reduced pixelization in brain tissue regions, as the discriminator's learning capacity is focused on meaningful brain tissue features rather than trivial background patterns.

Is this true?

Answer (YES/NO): YES